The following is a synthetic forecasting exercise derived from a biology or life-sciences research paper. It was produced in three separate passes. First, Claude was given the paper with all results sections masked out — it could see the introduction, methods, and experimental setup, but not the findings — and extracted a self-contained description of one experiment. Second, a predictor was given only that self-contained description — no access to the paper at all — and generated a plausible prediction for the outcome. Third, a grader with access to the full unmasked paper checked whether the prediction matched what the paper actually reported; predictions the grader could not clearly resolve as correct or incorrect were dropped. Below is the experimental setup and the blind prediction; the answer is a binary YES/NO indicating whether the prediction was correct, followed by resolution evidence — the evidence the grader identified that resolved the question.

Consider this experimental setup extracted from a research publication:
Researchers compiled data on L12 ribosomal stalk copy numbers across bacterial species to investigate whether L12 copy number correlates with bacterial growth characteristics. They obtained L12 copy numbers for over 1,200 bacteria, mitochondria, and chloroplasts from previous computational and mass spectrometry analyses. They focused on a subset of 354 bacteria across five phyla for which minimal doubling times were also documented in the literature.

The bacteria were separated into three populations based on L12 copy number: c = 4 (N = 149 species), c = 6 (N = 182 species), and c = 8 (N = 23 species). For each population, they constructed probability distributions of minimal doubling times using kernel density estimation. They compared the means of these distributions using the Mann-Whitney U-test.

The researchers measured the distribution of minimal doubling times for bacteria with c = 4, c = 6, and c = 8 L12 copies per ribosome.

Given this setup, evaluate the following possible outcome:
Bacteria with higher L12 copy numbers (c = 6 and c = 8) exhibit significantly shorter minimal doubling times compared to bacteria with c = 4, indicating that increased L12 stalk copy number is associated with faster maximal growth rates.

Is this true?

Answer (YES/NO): NO